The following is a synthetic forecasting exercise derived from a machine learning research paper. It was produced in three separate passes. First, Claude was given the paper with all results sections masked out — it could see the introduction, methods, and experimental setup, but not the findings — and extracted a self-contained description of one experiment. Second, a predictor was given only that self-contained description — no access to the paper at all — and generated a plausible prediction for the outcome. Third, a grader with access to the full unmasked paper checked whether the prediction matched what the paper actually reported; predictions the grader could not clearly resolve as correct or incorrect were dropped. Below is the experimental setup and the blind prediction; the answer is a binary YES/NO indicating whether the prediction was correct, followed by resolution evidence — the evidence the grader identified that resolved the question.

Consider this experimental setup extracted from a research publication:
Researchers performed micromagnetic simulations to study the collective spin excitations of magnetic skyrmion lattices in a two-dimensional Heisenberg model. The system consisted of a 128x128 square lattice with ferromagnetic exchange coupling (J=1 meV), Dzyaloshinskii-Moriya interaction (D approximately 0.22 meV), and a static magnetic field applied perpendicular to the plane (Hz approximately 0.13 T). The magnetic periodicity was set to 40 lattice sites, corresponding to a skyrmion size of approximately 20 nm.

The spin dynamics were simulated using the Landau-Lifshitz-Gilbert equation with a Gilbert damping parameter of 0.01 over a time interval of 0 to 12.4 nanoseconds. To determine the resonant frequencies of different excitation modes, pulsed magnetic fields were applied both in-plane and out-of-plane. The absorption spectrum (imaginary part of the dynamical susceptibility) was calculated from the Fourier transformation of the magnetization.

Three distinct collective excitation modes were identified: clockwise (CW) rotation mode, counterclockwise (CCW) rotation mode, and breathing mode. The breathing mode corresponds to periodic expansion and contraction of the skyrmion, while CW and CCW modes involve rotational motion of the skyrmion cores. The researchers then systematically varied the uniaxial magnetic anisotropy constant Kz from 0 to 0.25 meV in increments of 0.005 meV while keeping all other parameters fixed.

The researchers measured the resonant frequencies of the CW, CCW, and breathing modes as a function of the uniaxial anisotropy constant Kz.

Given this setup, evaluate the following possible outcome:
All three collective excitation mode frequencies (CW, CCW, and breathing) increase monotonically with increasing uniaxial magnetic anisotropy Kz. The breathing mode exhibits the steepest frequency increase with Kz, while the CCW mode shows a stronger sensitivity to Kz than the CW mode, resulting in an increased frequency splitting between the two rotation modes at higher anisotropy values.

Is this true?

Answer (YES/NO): NO